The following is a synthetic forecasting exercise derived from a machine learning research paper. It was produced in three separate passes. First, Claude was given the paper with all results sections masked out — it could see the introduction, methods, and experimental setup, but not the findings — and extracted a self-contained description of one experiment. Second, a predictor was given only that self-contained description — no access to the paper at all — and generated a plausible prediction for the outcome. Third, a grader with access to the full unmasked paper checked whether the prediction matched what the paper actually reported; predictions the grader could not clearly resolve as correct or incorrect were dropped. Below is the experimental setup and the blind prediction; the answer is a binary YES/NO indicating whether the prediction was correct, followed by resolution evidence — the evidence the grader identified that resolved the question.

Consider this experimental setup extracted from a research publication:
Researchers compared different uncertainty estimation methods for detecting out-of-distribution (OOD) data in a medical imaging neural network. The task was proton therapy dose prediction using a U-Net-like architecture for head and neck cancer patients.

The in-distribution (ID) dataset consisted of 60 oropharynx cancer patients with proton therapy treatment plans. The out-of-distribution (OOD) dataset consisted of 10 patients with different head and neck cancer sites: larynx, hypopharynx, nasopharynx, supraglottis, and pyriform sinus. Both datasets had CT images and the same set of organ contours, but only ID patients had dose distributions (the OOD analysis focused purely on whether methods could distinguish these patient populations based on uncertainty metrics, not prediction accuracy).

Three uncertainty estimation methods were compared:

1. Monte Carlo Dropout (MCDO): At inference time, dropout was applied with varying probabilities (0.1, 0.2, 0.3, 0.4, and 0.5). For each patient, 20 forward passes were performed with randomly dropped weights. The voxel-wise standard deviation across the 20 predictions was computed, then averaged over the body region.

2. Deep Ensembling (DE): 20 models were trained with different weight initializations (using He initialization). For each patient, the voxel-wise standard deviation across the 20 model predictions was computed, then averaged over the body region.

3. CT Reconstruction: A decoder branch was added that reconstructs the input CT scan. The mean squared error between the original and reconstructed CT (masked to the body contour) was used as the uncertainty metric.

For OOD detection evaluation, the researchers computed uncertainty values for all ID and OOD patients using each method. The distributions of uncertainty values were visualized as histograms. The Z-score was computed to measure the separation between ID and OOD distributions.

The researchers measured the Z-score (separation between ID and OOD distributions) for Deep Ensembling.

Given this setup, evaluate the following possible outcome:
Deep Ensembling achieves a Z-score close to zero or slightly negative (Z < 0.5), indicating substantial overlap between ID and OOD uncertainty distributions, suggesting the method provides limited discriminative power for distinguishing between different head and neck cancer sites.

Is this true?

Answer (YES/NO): NO